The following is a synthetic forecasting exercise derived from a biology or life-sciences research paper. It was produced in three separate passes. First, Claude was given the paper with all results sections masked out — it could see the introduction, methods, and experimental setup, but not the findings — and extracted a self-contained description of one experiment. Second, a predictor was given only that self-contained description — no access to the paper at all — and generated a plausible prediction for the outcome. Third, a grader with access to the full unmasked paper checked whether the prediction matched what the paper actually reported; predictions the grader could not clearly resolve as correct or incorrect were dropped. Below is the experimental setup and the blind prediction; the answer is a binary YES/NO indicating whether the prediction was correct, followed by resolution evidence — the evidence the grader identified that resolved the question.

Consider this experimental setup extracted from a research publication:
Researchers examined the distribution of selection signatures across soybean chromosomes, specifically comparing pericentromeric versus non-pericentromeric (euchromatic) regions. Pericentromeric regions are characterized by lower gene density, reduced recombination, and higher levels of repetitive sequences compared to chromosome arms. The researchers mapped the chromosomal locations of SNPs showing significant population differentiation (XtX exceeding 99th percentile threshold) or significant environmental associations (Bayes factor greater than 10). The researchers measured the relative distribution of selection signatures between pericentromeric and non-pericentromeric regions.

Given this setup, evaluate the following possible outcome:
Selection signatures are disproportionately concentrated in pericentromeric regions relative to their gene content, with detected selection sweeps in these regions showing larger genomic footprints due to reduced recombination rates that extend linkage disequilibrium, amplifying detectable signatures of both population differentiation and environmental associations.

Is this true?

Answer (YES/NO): NO